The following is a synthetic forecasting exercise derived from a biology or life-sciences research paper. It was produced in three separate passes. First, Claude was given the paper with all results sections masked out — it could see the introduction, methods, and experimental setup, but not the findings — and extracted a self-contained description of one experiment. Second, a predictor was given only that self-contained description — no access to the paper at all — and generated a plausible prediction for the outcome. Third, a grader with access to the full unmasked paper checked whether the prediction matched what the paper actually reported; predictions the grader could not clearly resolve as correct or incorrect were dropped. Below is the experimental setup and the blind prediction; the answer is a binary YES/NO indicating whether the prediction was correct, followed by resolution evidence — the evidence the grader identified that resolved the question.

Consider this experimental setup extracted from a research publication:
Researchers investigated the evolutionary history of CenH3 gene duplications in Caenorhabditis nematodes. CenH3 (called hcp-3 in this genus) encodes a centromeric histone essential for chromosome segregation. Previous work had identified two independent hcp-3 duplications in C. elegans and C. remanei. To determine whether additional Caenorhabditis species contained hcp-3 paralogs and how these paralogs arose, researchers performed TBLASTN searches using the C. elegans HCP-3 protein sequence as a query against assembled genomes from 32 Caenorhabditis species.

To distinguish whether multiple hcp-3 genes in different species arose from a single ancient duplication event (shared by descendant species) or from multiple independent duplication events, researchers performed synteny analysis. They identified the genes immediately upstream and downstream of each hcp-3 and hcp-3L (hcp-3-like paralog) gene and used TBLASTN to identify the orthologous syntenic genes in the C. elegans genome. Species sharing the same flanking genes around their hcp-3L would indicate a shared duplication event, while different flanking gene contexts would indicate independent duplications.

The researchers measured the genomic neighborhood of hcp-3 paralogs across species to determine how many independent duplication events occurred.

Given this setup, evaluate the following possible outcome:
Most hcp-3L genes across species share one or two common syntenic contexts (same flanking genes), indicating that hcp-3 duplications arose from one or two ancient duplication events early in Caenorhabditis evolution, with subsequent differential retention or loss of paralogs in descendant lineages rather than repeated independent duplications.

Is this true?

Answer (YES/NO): NO